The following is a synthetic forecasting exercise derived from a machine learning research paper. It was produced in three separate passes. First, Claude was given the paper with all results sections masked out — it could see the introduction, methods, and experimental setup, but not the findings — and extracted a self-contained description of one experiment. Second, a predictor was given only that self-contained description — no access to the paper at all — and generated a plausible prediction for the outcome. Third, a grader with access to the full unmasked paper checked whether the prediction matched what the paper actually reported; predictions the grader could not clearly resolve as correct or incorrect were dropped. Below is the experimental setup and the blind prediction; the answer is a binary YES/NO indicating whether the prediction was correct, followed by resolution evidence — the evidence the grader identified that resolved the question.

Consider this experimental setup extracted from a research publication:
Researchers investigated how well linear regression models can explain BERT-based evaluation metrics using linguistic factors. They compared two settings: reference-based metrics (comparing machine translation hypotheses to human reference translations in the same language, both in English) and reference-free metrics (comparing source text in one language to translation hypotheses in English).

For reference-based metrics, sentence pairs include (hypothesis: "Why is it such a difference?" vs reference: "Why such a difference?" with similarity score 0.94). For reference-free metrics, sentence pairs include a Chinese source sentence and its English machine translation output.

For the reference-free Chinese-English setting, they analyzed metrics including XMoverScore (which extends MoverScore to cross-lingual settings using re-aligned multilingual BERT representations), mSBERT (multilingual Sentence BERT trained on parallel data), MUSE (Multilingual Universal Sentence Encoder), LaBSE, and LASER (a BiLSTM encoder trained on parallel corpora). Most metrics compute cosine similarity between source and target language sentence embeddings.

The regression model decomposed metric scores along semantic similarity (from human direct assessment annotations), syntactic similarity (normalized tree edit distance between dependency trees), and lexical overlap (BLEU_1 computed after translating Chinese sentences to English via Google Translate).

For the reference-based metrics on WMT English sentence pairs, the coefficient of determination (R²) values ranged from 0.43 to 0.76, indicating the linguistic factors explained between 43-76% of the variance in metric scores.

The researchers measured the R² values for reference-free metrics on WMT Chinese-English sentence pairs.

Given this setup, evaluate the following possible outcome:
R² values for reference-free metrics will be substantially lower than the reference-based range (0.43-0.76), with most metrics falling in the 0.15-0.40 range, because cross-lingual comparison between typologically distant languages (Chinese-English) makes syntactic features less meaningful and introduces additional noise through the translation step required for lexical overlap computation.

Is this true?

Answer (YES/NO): YES